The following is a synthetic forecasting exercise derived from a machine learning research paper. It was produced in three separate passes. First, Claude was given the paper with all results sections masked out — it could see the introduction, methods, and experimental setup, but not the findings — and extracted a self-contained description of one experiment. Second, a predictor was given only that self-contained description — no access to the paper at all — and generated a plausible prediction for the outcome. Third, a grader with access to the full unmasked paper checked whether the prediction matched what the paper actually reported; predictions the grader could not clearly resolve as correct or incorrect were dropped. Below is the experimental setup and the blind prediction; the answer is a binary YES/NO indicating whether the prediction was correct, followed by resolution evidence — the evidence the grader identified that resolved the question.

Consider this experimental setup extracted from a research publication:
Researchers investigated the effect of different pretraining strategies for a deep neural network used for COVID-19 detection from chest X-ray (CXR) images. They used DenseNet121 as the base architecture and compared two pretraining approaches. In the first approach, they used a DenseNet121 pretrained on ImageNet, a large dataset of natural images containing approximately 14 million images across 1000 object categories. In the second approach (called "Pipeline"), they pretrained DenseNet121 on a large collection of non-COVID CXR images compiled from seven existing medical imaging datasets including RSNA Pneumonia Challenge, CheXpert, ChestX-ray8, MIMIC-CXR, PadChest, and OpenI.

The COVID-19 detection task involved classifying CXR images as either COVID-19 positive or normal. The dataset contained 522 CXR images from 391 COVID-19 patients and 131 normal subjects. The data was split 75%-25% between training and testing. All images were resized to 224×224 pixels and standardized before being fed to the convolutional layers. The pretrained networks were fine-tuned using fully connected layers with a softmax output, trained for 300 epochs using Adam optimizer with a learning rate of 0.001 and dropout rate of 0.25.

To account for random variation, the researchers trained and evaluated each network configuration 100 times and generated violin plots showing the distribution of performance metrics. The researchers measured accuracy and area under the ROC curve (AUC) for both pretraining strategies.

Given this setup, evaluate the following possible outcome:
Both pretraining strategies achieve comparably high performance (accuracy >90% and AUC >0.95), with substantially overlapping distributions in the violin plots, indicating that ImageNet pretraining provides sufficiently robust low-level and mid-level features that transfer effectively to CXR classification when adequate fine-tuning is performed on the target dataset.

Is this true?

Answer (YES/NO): NO